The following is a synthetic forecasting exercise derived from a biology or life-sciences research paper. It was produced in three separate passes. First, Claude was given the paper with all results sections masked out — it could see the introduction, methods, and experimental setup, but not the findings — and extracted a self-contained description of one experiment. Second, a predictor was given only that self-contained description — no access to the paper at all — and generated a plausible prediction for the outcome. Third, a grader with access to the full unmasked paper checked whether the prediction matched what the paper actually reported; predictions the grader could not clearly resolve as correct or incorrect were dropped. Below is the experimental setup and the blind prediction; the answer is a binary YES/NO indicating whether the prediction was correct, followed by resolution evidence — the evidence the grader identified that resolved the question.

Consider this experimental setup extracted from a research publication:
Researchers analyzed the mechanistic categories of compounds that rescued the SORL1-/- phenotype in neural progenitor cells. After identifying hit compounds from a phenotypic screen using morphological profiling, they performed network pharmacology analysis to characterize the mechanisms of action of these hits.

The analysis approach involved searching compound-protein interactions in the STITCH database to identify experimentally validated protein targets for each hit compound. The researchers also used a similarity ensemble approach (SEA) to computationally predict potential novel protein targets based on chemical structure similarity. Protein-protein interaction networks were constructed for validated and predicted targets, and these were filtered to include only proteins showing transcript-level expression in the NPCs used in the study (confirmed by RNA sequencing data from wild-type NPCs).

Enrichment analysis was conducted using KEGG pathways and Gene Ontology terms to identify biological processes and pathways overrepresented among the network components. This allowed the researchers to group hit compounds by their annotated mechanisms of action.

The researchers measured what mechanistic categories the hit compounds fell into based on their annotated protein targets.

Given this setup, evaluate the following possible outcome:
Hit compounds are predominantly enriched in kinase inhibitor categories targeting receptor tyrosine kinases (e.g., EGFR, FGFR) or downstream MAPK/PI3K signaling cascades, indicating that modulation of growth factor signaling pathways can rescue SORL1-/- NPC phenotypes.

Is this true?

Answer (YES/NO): NO